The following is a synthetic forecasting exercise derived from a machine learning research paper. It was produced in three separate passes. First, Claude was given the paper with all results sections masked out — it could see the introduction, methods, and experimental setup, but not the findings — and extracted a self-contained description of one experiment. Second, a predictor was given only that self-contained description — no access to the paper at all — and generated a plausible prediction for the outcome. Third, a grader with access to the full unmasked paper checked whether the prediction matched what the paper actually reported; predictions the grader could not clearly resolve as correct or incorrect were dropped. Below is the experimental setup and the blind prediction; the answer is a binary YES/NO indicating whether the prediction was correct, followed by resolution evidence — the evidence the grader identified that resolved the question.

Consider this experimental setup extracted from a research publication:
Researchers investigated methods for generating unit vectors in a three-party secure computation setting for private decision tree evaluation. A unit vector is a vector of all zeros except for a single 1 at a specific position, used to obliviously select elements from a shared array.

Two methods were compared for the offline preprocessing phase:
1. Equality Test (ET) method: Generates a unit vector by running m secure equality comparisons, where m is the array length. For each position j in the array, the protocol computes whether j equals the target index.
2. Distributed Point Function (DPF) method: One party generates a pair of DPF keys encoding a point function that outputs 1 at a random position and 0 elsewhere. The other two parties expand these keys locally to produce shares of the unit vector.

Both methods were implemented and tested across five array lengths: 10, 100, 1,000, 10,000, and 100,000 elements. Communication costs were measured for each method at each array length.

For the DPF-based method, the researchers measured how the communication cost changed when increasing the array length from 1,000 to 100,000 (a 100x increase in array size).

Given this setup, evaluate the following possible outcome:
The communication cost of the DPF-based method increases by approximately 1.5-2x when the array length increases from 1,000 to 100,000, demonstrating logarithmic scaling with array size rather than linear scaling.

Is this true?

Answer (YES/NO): YES